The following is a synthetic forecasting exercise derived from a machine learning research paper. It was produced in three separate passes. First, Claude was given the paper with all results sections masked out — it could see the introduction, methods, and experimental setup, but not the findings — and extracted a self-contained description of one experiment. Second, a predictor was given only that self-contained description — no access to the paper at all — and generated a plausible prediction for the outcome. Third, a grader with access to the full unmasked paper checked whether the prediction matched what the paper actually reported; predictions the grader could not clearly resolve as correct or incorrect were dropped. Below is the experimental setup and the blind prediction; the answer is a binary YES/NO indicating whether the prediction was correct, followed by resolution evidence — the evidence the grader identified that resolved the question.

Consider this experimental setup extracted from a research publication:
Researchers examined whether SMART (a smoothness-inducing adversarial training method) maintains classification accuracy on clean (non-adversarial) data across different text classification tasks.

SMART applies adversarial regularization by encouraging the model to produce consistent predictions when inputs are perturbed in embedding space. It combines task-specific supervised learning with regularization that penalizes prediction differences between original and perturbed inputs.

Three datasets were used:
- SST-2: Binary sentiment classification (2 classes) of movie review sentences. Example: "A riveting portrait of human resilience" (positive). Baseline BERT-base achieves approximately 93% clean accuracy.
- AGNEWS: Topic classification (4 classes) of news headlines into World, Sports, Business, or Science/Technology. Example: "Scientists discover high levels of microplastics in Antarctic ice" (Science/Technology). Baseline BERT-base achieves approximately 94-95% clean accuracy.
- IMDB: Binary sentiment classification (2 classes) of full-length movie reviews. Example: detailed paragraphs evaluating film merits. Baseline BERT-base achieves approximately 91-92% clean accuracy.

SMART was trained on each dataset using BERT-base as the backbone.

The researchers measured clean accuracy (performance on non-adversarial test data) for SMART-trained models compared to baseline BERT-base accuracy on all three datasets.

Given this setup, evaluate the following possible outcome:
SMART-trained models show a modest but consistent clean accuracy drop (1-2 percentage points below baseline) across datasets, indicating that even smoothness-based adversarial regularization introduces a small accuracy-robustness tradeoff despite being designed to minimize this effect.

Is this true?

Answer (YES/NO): NO